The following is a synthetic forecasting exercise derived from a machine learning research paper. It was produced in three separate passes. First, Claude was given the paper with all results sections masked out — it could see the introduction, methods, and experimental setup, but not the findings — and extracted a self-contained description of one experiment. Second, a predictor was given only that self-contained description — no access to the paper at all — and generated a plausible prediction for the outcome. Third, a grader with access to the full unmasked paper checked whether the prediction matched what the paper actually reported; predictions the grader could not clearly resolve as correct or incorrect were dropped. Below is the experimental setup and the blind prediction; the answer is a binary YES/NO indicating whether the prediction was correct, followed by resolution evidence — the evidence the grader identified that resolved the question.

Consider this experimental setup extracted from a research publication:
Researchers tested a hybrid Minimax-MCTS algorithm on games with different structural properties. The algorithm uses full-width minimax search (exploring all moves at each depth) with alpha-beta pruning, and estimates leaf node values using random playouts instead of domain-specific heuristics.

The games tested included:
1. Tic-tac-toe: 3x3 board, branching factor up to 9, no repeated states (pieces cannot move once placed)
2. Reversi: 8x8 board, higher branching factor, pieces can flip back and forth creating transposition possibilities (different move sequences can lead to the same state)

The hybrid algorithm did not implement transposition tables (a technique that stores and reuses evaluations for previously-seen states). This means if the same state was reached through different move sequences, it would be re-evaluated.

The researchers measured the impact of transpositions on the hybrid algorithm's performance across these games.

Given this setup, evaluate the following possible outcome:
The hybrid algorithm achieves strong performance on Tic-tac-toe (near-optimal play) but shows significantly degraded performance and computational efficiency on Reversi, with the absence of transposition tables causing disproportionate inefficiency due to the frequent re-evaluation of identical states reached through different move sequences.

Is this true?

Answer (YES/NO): NO